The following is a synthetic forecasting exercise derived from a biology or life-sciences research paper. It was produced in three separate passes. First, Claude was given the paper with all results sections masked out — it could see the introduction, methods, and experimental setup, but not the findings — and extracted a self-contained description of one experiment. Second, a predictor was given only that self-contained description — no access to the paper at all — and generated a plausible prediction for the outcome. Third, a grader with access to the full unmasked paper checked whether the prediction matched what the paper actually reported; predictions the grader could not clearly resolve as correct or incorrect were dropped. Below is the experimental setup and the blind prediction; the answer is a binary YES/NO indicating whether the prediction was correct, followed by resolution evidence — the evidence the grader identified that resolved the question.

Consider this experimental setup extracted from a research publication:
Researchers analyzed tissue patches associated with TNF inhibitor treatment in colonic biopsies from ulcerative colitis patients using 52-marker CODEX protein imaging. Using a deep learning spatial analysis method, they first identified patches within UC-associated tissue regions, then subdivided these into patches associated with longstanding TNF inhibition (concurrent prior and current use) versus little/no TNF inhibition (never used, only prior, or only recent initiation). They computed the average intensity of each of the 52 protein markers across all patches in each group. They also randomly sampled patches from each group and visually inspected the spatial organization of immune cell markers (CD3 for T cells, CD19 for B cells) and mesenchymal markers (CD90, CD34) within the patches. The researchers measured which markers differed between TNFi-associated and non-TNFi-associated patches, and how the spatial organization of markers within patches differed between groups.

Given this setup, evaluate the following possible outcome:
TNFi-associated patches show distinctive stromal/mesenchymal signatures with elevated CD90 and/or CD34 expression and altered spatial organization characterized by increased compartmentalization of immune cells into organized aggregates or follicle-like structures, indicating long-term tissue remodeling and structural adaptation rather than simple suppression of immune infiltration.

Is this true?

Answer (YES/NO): NO